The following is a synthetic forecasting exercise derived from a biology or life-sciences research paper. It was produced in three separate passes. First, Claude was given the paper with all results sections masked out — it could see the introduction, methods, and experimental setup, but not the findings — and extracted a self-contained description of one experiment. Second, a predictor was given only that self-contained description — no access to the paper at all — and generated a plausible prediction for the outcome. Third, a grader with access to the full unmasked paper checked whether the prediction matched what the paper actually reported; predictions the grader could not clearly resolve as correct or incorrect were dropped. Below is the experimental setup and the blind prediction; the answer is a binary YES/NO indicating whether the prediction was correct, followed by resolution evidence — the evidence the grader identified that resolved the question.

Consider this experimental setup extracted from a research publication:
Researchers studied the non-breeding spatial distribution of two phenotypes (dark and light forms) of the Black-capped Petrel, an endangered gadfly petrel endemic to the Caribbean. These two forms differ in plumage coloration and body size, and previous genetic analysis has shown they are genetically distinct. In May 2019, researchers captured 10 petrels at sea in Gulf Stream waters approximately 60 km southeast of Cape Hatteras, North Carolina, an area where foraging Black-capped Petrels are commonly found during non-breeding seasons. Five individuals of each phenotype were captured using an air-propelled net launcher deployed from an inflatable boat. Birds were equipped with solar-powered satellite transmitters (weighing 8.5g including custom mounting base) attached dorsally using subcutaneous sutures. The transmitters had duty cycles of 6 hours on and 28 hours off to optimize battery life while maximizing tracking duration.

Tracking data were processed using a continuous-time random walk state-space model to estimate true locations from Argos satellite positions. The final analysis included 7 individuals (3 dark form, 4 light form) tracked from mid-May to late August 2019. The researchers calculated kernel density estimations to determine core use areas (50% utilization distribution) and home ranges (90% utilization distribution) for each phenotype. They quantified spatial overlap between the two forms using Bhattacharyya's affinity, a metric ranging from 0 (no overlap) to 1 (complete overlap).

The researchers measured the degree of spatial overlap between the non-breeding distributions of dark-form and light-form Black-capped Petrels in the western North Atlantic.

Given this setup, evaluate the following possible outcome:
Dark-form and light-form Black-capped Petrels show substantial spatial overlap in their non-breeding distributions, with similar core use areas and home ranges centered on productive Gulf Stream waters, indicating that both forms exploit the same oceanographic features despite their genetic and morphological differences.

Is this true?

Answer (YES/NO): NO